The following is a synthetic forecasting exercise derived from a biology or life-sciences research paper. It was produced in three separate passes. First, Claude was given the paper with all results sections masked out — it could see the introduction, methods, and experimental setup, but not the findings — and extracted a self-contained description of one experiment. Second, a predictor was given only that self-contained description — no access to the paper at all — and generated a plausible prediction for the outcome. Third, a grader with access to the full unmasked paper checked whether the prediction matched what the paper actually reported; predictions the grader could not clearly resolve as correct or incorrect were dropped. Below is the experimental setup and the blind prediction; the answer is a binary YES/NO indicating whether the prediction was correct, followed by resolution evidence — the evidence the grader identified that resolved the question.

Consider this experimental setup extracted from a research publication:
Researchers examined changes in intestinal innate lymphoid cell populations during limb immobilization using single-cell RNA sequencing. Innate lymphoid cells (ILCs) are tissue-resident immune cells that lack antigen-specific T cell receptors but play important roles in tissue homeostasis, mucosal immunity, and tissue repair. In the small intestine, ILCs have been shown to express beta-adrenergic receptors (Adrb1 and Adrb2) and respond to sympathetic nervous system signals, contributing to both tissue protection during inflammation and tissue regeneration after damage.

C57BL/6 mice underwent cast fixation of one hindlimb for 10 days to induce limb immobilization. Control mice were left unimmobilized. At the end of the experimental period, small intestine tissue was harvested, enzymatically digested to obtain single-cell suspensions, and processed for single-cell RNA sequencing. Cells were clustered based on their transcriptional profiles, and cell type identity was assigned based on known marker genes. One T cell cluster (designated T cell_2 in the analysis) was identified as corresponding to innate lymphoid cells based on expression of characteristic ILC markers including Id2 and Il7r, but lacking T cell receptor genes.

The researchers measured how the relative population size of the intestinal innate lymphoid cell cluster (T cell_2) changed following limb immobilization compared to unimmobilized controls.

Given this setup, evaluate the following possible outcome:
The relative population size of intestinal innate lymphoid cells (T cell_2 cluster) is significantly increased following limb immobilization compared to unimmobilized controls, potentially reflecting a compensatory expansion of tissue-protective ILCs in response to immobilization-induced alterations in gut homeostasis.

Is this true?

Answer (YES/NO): NO